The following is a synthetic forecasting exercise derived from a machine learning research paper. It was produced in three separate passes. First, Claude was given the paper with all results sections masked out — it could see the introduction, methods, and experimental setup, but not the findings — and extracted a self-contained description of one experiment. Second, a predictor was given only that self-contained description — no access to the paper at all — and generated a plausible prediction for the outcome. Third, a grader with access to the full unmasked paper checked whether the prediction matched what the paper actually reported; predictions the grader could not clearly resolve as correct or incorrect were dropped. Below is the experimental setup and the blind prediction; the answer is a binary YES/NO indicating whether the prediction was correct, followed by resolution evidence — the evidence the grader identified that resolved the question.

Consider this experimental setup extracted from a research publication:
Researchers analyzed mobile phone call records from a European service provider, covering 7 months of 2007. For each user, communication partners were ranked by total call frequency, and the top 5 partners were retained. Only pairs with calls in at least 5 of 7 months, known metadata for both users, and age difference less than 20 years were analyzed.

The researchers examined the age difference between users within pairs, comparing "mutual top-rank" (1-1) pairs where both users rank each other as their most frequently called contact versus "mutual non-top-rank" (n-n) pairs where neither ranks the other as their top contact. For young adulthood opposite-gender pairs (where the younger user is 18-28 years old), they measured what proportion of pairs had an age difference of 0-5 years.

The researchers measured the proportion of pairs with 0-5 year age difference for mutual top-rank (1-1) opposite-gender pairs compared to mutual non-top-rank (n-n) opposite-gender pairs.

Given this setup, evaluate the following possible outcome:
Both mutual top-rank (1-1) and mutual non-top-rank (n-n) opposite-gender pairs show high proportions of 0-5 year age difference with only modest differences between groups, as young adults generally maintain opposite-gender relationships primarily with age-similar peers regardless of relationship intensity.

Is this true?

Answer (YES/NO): NO